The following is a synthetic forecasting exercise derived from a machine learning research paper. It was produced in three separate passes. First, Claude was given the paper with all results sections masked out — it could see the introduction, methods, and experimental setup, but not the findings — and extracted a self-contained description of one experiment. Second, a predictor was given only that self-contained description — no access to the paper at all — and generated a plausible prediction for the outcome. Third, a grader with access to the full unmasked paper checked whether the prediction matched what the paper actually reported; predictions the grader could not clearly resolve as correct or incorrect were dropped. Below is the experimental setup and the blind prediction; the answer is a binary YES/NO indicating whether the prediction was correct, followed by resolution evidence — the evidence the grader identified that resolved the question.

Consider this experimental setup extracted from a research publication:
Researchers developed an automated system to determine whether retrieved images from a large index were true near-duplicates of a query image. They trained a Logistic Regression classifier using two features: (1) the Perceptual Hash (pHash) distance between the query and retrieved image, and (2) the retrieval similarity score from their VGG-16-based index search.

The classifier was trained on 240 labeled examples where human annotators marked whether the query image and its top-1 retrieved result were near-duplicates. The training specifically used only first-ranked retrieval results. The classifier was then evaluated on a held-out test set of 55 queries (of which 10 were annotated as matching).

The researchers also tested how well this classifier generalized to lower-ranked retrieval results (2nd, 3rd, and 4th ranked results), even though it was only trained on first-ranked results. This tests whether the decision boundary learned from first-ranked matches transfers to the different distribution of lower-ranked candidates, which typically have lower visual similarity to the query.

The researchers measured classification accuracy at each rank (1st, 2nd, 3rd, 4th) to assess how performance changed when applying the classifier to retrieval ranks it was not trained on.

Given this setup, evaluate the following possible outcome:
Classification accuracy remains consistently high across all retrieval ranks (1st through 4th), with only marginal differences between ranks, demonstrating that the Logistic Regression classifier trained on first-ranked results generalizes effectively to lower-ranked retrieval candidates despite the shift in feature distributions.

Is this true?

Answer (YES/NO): NO